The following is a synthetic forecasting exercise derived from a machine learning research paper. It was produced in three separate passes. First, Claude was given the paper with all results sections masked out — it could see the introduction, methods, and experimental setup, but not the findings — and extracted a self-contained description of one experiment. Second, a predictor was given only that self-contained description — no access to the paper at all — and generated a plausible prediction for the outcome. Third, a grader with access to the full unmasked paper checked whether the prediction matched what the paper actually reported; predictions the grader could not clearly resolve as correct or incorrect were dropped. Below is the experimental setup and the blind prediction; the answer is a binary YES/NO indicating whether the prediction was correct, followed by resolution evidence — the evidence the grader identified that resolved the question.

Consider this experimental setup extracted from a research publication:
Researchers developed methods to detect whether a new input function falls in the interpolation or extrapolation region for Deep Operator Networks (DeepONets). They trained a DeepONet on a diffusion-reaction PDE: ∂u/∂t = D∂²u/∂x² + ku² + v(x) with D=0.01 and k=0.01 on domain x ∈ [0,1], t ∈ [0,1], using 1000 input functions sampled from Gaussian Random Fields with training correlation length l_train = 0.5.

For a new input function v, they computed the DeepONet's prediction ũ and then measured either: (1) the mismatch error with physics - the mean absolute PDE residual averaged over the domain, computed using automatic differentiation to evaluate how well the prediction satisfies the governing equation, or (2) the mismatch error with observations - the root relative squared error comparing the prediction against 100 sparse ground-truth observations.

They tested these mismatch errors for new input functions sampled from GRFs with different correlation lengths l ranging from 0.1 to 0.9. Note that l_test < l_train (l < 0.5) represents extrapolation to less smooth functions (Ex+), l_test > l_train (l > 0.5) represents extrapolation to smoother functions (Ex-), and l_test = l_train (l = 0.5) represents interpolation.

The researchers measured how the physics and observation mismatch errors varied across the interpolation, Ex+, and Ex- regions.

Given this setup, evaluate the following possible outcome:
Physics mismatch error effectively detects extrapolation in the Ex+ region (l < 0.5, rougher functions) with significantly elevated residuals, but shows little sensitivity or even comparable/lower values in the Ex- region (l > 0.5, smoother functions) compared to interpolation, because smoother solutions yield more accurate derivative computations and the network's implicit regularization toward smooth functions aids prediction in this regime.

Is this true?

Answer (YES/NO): YES